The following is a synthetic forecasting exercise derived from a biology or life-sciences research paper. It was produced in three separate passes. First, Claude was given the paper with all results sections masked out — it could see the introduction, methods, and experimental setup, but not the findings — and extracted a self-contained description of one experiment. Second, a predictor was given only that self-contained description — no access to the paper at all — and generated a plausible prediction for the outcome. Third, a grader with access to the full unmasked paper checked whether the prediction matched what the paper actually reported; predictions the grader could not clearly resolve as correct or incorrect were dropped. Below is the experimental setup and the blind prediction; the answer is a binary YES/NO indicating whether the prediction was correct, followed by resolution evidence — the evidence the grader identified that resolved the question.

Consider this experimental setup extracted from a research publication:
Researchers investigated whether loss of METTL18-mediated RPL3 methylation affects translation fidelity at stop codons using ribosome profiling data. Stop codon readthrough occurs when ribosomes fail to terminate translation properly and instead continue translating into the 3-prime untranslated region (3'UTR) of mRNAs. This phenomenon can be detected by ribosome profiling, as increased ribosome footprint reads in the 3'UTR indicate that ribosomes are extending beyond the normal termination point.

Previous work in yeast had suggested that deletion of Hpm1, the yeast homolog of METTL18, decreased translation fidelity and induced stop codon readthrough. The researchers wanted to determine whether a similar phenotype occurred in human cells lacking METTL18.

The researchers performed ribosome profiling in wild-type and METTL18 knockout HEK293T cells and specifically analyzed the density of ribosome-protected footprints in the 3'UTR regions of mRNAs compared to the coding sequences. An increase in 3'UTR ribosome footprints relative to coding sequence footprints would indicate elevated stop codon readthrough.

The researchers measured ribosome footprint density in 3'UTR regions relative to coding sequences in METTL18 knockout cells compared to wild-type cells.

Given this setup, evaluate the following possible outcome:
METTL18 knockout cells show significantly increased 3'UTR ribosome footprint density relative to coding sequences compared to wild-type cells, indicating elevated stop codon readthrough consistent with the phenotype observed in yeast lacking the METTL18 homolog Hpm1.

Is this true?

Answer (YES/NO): NO